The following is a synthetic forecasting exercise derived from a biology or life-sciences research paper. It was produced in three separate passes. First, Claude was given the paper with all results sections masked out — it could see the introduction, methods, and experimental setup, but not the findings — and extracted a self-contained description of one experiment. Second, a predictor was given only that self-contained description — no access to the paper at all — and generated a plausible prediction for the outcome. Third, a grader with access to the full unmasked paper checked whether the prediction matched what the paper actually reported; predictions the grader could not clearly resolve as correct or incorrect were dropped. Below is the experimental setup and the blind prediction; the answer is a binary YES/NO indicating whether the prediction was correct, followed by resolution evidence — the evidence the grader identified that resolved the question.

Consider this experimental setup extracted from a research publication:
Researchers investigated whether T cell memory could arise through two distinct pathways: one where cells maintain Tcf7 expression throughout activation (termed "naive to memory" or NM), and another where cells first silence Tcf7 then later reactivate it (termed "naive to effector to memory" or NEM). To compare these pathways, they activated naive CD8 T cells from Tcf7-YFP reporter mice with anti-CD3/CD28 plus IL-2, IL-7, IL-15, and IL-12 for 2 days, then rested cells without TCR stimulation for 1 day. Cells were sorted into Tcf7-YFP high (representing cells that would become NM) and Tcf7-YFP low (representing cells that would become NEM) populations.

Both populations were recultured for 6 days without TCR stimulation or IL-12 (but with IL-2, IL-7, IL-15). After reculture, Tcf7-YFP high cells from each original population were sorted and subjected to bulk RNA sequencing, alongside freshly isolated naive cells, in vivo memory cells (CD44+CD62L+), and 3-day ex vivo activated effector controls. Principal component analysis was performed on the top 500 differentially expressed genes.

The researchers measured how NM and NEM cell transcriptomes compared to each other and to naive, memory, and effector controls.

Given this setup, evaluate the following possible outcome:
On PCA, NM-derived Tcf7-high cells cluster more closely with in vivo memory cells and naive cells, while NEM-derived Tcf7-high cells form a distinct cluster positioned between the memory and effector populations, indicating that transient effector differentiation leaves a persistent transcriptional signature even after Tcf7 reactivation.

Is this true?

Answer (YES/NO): NO